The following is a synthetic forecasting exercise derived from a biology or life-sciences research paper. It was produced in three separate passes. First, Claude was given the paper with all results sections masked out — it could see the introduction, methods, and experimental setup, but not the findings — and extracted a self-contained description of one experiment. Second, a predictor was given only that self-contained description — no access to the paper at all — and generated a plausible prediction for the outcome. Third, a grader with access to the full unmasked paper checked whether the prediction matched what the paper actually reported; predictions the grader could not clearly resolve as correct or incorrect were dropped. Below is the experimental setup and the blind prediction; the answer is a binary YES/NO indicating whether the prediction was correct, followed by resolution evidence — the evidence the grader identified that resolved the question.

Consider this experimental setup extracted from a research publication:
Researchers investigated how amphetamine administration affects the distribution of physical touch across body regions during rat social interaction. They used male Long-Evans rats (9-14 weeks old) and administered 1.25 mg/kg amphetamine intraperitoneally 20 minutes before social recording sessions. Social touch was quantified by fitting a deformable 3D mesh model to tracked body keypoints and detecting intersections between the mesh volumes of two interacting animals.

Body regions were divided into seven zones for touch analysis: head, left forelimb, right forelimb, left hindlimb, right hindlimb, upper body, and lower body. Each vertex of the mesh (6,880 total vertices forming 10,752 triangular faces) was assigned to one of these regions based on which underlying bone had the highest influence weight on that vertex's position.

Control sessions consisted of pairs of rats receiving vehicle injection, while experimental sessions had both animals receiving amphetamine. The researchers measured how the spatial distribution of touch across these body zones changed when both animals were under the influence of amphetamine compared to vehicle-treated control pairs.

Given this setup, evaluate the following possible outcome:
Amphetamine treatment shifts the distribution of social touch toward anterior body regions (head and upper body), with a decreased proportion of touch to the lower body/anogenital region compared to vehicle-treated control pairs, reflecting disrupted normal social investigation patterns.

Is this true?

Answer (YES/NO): NO